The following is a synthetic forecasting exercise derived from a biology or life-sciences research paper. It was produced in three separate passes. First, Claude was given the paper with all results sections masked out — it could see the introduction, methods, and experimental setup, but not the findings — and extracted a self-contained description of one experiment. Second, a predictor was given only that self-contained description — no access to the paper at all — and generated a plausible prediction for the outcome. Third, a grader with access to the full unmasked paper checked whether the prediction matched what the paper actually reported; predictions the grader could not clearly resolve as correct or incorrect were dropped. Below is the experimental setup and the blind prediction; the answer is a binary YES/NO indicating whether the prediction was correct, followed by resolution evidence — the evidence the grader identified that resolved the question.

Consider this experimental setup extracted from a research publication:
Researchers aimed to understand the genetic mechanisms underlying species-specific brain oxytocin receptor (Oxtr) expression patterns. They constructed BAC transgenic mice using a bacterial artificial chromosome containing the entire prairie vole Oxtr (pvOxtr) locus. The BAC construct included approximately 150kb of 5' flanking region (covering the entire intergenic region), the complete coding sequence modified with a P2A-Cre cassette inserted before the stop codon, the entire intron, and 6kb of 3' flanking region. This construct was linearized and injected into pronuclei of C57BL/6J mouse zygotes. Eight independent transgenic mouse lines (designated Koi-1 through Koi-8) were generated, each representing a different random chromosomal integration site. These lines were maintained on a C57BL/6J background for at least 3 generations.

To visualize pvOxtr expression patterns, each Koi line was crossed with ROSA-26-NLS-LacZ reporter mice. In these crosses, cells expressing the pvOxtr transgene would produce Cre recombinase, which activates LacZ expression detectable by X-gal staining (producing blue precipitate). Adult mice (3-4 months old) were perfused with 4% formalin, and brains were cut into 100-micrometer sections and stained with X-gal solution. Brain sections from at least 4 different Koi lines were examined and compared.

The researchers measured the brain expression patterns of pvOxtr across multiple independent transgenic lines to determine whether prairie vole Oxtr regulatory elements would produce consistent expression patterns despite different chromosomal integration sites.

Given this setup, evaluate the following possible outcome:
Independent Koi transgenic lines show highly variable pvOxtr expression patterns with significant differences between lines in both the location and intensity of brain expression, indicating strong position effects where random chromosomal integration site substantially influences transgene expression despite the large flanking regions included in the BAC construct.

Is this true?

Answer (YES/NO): YES